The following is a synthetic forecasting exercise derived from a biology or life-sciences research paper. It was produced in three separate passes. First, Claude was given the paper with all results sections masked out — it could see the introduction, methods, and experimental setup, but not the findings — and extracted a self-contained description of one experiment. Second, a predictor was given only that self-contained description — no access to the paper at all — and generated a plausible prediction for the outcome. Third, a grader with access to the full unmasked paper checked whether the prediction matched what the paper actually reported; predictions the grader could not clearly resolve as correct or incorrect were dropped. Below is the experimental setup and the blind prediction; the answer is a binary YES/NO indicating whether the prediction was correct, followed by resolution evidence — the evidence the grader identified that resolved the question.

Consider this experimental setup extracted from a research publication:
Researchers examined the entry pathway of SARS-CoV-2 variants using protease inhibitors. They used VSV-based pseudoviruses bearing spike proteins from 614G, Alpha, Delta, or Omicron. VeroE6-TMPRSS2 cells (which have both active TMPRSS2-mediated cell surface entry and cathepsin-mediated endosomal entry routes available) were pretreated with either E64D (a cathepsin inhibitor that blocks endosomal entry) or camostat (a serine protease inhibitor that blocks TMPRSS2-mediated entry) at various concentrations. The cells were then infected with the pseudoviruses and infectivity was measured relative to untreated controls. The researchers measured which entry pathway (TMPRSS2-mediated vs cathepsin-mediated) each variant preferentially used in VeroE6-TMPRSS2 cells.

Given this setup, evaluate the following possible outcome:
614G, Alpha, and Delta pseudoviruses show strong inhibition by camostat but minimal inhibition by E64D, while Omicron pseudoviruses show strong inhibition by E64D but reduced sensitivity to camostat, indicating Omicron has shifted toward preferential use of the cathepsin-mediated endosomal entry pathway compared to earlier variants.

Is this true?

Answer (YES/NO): NO